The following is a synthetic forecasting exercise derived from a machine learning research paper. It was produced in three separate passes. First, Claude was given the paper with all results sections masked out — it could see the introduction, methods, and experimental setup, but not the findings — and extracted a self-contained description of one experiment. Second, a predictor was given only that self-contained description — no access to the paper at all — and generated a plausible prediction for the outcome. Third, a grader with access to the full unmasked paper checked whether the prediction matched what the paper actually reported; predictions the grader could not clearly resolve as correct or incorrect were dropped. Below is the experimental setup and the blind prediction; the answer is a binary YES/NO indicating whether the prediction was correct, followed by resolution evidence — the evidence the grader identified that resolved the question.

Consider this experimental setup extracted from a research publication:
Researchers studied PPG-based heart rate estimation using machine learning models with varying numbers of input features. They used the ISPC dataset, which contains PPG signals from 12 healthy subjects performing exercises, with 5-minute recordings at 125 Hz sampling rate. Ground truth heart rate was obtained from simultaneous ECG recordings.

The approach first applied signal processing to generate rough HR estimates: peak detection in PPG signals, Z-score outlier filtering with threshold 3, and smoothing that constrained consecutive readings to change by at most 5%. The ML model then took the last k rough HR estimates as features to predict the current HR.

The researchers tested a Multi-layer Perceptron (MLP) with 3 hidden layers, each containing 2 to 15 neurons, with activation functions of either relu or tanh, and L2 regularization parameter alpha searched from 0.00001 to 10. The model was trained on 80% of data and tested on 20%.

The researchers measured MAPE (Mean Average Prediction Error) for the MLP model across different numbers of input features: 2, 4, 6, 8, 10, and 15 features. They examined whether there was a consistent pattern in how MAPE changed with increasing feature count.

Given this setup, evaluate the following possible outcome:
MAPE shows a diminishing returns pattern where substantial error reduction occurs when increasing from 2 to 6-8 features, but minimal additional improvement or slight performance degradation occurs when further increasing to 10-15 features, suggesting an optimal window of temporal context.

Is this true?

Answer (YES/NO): NO